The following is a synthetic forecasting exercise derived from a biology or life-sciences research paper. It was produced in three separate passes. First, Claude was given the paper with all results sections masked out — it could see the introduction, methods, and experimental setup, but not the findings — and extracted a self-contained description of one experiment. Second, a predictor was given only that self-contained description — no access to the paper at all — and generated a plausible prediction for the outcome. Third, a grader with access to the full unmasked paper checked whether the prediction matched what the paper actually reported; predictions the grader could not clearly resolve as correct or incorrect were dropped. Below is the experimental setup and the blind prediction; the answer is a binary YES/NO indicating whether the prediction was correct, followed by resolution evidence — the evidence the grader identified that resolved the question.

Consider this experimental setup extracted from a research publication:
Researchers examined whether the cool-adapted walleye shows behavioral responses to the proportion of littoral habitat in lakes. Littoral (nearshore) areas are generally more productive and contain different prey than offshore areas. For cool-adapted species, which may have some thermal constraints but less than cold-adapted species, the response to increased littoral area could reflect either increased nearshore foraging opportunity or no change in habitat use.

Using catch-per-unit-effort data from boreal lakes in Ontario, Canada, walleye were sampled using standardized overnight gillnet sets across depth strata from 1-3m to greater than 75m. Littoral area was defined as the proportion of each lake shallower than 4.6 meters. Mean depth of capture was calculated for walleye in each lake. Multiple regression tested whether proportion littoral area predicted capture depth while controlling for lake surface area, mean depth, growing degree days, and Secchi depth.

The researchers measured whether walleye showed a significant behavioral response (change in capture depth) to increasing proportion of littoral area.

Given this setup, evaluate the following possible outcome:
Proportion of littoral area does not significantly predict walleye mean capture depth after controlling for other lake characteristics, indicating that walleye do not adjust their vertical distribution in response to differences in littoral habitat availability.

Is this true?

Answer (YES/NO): NO